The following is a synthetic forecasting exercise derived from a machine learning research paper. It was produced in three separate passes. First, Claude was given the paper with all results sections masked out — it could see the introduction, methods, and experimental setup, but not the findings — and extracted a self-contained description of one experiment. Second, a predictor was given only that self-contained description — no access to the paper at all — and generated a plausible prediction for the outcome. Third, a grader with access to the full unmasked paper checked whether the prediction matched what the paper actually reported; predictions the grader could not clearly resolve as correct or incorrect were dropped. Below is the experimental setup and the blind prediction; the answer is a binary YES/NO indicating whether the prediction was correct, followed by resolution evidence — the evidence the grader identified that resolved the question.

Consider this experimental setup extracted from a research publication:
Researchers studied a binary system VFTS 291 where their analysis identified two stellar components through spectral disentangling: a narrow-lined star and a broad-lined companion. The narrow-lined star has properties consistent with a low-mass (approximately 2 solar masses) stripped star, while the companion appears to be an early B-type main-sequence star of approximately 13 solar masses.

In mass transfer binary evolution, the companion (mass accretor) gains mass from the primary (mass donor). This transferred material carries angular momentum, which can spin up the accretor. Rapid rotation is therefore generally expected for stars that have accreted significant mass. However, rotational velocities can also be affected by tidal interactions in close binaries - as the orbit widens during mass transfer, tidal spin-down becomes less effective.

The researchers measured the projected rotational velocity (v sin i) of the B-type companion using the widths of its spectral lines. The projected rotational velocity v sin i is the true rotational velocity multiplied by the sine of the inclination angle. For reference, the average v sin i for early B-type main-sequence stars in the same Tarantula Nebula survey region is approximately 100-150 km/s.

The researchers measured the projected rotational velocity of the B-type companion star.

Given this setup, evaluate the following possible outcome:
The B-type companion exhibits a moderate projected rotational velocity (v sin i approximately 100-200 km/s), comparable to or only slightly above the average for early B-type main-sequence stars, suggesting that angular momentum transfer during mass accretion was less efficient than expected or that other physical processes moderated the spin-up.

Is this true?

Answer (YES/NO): NO